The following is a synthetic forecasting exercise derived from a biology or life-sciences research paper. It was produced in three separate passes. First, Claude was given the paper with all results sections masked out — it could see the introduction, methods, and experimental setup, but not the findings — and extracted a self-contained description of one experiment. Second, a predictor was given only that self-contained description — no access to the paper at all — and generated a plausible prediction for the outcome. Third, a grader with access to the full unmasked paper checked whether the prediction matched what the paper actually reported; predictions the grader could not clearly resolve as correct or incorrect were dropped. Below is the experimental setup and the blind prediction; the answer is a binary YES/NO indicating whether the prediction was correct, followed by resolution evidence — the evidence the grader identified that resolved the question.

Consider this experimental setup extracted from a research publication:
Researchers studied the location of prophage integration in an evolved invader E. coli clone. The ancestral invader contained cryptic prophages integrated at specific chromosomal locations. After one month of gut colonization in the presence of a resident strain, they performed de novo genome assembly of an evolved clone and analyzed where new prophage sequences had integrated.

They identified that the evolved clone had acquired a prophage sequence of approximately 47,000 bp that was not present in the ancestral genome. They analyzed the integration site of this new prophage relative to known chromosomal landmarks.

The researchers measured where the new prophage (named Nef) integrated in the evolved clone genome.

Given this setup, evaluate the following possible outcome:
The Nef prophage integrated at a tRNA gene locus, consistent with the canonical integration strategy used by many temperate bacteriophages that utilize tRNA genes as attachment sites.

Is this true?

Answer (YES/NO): NO